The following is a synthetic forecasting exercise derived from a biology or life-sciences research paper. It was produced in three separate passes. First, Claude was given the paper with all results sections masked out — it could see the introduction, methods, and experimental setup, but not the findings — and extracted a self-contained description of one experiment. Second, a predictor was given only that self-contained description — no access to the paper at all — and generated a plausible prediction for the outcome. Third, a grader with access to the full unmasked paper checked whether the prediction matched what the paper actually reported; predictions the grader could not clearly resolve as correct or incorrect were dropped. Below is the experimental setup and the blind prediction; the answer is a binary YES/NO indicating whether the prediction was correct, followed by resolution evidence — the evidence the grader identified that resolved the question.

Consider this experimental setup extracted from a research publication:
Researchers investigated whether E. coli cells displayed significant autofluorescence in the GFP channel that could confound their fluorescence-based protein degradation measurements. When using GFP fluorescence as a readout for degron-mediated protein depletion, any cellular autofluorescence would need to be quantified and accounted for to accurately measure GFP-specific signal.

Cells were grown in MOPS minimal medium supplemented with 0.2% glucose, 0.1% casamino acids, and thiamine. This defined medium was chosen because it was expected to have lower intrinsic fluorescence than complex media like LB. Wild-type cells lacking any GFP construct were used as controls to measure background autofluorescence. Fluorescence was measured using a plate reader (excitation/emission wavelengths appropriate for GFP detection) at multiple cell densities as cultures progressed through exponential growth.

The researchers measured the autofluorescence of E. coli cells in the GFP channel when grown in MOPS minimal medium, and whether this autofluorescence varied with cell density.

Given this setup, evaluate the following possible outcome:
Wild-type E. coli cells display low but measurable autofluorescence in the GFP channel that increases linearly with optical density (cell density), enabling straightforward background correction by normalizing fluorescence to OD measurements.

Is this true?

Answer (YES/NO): NO